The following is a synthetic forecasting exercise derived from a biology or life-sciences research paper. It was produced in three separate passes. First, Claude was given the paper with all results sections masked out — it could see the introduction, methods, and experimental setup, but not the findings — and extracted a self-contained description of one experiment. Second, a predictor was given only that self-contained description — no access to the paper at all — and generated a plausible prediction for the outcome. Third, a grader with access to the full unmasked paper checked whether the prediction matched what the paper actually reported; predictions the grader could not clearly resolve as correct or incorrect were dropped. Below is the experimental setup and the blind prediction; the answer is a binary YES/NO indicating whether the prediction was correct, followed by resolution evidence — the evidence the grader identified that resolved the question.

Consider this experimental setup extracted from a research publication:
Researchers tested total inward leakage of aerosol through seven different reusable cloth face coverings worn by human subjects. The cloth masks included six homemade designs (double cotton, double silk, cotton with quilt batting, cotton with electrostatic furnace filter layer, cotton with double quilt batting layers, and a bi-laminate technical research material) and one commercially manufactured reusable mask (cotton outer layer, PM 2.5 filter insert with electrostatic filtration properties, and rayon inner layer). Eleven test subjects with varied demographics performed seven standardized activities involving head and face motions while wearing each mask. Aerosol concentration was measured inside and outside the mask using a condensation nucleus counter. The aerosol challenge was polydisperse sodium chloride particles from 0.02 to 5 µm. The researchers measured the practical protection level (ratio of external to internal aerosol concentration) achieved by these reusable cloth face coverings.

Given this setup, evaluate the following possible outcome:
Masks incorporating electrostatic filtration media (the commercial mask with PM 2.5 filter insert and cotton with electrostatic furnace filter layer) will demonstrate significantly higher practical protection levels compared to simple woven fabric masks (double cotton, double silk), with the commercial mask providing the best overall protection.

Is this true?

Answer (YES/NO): NO